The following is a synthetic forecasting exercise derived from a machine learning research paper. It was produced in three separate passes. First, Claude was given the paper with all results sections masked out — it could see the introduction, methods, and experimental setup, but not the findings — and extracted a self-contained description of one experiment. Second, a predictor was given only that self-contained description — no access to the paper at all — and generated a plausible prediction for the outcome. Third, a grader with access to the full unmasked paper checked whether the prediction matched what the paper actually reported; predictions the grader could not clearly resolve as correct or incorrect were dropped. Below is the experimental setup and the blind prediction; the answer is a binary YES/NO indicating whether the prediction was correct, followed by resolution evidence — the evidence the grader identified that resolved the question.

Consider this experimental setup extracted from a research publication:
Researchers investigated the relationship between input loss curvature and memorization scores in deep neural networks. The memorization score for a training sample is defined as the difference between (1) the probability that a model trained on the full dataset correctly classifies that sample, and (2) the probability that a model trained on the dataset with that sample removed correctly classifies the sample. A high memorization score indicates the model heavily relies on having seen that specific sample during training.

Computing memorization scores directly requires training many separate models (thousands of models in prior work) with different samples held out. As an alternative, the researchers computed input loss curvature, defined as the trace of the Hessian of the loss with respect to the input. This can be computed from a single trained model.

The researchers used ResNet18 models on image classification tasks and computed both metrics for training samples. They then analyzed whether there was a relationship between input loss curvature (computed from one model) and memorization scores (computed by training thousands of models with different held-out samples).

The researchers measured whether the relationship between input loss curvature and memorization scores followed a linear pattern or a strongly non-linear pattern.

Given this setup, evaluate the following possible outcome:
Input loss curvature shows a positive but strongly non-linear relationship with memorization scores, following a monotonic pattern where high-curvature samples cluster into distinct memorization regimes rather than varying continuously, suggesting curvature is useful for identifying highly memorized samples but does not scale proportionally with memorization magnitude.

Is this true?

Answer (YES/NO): NO